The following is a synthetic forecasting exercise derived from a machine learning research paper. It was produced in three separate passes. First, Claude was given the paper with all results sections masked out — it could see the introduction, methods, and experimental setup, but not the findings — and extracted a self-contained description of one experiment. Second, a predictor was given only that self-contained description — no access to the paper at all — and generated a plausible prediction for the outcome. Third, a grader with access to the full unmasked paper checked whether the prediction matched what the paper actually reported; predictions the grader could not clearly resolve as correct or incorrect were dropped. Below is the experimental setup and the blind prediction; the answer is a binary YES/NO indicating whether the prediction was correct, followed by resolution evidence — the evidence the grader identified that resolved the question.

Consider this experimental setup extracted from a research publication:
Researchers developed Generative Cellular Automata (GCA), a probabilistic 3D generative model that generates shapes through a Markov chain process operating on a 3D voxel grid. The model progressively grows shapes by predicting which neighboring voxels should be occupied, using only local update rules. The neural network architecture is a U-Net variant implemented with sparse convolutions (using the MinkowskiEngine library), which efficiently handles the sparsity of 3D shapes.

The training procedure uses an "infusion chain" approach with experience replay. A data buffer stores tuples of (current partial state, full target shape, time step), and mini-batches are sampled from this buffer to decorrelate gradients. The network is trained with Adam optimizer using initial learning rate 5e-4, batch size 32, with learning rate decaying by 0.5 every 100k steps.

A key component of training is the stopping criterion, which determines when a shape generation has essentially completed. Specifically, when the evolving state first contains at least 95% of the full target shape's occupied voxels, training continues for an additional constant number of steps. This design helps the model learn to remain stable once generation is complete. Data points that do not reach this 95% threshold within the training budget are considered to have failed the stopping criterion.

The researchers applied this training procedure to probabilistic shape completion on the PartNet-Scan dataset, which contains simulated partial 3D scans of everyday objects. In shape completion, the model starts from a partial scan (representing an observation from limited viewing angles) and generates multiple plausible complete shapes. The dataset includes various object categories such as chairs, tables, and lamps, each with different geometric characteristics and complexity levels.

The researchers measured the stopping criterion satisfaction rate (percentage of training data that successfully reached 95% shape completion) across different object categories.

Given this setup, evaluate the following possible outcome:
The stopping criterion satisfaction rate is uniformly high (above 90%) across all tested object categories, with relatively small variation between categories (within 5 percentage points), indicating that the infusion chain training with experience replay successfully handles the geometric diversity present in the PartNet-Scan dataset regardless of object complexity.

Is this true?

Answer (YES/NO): YES